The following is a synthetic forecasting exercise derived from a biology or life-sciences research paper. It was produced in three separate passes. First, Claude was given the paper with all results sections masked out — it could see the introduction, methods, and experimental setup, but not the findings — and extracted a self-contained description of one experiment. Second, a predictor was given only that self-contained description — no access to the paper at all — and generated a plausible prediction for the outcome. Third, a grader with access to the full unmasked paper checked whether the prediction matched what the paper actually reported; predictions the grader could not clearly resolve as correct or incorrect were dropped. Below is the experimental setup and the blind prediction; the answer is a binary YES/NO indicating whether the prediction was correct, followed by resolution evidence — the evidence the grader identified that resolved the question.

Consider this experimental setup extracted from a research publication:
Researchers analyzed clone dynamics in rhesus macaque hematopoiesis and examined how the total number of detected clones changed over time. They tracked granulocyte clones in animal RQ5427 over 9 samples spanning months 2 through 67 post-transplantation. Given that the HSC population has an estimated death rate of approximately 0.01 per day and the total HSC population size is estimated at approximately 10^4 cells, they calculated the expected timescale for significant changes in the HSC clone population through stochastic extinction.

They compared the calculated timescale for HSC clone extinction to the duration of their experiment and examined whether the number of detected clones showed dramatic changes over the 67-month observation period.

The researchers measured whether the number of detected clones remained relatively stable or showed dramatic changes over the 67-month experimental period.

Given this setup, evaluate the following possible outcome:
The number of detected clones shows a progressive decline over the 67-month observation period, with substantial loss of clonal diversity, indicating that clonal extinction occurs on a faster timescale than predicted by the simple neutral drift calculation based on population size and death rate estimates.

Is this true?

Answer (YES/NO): NO